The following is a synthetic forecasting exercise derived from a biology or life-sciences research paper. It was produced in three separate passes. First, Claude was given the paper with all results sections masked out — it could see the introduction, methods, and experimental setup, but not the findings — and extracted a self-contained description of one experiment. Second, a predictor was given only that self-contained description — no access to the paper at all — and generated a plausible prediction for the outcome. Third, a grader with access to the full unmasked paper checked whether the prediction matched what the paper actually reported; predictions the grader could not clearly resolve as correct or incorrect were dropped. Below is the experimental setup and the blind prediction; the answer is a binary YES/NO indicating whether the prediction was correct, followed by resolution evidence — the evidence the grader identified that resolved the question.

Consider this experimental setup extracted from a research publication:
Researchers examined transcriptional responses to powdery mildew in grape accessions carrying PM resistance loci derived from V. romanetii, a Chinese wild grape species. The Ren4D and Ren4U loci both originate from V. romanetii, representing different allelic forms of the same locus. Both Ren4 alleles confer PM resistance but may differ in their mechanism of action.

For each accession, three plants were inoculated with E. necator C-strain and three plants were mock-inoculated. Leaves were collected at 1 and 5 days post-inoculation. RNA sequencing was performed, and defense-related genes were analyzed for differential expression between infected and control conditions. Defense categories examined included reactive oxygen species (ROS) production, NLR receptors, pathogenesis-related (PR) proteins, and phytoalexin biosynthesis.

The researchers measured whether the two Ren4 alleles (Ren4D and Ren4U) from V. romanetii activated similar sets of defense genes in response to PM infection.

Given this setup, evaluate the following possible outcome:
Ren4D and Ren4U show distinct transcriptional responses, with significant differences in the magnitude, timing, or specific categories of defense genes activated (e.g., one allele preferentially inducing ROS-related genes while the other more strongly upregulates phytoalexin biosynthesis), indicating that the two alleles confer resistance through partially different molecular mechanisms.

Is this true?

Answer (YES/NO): YES